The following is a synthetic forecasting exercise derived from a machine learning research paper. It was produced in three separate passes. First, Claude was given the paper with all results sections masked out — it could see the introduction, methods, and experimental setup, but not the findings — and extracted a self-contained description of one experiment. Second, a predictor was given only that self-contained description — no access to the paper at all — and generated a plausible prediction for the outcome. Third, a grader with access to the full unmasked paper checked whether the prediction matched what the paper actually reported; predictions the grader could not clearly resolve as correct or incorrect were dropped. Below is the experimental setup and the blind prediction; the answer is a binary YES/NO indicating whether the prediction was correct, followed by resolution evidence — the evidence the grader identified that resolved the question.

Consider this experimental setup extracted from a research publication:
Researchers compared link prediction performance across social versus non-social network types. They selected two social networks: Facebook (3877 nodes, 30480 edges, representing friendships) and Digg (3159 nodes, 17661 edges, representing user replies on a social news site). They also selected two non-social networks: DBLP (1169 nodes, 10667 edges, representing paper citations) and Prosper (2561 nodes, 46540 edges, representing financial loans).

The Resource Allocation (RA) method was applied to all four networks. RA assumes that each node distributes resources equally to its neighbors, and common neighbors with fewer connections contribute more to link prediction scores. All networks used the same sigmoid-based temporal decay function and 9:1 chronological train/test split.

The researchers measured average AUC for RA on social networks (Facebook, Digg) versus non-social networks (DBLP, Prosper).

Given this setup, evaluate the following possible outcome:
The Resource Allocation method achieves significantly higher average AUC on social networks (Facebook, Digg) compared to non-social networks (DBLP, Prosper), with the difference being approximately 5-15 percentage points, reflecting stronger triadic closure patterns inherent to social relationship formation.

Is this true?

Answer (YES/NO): YES